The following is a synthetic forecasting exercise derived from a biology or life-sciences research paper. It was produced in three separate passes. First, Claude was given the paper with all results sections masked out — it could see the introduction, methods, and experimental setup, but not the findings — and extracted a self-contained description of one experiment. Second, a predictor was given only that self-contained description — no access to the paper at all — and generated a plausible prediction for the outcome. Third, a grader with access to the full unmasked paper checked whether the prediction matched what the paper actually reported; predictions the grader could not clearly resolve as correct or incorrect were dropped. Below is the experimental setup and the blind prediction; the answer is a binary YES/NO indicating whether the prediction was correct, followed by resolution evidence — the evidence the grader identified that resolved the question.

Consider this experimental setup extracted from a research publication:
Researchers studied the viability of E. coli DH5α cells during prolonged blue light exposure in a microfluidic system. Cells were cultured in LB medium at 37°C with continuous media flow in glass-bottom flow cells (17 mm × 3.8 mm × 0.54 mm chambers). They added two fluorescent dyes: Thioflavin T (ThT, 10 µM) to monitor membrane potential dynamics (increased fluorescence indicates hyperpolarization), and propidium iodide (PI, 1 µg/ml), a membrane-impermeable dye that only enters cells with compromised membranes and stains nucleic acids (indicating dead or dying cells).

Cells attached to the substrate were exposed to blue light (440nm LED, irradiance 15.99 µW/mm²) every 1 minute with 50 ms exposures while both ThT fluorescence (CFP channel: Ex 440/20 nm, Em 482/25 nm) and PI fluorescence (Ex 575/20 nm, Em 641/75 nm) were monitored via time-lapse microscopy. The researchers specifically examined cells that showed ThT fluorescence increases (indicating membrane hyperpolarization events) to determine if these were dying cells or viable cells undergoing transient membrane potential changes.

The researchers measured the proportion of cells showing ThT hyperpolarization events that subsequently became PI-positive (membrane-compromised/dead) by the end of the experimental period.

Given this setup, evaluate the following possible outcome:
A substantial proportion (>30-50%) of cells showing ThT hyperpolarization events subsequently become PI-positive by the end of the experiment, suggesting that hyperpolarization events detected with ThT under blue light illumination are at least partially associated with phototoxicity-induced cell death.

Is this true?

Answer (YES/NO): NO